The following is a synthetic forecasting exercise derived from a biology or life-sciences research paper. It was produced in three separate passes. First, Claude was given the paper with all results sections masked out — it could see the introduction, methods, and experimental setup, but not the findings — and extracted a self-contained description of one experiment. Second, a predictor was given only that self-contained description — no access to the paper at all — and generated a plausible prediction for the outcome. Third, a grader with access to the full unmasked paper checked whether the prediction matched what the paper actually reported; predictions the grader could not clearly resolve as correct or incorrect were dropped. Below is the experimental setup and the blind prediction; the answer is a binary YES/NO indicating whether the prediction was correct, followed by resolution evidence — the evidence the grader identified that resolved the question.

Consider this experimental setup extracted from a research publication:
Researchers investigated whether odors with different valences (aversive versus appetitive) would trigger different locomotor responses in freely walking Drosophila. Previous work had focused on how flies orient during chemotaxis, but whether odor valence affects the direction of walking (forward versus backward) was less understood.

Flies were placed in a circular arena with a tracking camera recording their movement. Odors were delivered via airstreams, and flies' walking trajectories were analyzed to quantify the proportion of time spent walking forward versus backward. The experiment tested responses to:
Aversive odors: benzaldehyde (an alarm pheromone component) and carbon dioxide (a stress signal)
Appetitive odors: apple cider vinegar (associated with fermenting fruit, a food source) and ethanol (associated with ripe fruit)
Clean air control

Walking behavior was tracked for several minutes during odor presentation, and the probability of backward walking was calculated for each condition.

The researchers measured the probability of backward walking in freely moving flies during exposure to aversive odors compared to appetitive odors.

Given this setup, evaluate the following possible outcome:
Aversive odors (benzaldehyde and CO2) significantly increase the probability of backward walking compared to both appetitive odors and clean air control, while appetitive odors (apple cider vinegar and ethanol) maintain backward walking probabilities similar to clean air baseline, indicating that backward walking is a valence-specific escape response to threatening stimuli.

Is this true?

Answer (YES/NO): NO